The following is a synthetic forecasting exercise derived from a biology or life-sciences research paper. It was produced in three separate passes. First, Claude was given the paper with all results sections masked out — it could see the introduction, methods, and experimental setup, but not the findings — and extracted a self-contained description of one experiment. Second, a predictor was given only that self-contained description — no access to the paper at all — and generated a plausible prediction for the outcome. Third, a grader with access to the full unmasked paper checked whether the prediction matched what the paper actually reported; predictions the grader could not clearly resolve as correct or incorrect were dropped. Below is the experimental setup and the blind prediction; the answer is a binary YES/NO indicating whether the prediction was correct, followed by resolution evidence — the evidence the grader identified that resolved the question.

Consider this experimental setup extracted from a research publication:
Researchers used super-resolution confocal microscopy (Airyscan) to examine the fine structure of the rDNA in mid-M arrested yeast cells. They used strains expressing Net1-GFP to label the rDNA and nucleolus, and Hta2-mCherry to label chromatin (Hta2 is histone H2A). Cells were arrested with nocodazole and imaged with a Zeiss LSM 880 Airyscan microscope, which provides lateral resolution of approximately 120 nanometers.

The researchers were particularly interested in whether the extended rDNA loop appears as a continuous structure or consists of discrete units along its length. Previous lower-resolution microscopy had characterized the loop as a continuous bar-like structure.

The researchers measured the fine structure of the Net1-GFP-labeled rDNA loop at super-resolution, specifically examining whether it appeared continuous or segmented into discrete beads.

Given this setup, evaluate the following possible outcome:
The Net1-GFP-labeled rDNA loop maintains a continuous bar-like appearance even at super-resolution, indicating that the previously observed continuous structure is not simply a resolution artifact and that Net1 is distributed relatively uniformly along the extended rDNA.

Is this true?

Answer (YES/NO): NO